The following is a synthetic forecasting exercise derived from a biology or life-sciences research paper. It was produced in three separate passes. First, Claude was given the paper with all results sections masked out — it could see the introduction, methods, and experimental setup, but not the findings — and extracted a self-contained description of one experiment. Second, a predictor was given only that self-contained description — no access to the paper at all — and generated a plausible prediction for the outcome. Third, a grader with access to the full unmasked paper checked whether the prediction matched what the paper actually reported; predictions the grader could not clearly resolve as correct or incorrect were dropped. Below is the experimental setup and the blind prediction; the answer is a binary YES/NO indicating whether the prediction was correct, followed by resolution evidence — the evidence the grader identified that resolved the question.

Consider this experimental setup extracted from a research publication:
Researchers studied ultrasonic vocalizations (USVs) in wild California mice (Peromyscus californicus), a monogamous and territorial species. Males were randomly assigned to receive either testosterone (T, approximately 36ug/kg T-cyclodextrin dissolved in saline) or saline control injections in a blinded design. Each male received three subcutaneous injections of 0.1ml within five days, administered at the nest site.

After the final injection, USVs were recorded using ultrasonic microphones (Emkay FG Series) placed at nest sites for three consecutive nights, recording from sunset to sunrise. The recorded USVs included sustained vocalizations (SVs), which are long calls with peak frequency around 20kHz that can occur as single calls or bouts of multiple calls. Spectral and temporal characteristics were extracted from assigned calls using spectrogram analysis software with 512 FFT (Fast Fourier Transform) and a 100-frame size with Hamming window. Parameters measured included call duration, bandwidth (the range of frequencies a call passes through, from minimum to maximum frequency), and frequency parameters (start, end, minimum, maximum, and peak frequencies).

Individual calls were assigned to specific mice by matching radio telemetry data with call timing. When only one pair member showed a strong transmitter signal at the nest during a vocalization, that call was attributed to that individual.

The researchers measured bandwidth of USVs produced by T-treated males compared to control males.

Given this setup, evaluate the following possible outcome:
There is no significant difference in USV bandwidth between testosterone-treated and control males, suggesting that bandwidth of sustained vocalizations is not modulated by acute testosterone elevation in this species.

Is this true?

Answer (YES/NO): NO